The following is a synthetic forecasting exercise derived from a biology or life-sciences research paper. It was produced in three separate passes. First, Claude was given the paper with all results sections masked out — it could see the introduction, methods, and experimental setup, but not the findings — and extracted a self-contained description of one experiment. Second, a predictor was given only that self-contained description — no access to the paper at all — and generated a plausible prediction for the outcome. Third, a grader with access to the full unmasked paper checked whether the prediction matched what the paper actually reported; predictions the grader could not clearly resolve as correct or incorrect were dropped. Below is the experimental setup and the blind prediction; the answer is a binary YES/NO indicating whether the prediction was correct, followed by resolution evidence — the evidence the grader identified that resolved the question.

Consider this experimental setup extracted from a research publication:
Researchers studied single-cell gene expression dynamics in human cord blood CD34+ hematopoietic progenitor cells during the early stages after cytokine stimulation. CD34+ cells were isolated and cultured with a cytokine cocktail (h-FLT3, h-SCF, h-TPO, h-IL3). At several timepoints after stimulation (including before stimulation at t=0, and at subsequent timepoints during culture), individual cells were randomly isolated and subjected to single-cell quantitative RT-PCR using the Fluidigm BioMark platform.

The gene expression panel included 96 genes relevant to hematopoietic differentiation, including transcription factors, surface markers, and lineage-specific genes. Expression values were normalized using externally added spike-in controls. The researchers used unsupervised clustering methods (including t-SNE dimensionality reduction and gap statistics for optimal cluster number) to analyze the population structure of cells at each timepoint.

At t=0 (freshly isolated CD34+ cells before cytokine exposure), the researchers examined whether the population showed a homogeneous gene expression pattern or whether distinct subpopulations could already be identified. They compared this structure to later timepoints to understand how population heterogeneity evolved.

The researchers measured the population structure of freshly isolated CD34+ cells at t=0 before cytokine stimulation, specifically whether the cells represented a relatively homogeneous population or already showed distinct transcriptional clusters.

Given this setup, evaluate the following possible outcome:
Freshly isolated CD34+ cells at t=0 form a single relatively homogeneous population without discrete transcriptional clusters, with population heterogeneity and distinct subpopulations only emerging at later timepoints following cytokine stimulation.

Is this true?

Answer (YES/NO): YES